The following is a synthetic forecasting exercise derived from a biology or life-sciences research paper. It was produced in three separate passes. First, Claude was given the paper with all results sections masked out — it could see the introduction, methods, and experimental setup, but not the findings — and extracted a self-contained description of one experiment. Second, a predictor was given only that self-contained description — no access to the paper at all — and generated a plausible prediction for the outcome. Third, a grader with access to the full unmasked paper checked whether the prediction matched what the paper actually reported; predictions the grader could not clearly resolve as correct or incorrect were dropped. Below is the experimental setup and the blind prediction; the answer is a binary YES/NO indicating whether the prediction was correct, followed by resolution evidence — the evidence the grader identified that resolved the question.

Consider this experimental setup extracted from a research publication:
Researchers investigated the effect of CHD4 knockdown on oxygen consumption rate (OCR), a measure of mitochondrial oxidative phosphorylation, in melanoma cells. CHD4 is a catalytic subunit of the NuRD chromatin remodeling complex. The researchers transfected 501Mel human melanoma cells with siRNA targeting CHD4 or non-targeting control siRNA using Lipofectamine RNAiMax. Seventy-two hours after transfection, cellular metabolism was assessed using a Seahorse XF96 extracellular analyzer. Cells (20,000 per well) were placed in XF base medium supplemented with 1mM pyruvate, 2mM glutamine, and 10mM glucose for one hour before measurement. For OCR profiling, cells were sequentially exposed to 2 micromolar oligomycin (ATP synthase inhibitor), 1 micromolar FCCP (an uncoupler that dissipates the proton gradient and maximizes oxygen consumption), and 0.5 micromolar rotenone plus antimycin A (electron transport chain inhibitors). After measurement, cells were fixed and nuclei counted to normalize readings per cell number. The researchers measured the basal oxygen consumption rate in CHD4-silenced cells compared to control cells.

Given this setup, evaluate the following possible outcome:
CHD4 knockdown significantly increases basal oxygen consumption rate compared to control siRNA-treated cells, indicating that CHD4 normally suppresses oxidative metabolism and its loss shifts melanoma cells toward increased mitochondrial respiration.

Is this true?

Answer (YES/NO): YES